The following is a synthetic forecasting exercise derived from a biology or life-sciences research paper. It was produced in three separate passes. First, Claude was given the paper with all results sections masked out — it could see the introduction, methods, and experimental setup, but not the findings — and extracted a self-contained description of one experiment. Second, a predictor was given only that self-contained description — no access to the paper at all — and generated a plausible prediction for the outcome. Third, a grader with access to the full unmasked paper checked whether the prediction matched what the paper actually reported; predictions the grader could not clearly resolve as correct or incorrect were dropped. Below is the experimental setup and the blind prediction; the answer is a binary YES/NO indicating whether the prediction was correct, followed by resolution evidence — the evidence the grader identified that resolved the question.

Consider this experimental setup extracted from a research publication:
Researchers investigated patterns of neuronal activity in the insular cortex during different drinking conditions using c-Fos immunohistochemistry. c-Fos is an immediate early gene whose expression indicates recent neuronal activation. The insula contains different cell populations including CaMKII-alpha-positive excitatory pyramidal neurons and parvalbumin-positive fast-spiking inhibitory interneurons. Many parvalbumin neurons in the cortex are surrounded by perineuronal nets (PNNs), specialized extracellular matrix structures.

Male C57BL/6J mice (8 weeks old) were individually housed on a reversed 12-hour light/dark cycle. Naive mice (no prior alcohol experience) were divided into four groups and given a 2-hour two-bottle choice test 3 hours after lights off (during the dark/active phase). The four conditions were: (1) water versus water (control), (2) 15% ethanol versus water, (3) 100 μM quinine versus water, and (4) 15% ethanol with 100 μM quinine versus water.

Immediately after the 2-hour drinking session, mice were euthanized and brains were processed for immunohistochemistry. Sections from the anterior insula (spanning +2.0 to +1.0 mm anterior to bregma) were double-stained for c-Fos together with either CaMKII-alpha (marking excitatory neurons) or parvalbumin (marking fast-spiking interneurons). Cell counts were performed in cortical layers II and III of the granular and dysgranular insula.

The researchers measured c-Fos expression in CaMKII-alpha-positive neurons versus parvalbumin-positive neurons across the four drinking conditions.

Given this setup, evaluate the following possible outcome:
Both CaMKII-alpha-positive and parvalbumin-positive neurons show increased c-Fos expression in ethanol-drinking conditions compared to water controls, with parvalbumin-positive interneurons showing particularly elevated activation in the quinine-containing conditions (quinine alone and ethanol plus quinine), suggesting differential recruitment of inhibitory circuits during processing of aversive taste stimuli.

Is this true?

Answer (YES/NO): NO